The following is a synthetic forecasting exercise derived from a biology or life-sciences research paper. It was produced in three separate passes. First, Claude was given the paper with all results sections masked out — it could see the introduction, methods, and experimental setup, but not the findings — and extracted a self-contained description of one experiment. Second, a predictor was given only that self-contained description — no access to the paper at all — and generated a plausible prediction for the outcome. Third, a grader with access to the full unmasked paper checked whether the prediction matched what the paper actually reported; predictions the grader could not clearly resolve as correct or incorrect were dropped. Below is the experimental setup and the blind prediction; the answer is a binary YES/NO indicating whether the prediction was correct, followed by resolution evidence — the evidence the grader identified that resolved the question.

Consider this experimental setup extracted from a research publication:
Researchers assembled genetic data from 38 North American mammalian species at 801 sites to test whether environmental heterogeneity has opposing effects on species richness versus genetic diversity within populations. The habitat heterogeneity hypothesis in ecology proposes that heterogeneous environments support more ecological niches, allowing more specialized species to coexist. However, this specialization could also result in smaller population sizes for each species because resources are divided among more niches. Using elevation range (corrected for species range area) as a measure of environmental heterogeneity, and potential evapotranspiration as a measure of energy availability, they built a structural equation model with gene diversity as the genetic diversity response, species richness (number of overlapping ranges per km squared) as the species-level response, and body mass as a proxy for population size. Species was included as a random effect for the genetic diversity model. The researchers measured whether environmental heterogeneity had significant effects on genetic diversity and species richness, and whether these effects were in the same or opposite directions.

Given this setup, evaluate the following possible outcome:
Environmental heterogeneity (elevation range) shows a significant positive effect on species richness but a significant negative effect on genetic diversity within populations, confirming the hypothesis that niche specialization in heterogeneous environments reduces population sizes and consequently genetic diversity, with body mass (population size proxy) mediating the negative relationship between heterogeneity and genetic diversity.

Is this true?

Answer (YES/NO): NO